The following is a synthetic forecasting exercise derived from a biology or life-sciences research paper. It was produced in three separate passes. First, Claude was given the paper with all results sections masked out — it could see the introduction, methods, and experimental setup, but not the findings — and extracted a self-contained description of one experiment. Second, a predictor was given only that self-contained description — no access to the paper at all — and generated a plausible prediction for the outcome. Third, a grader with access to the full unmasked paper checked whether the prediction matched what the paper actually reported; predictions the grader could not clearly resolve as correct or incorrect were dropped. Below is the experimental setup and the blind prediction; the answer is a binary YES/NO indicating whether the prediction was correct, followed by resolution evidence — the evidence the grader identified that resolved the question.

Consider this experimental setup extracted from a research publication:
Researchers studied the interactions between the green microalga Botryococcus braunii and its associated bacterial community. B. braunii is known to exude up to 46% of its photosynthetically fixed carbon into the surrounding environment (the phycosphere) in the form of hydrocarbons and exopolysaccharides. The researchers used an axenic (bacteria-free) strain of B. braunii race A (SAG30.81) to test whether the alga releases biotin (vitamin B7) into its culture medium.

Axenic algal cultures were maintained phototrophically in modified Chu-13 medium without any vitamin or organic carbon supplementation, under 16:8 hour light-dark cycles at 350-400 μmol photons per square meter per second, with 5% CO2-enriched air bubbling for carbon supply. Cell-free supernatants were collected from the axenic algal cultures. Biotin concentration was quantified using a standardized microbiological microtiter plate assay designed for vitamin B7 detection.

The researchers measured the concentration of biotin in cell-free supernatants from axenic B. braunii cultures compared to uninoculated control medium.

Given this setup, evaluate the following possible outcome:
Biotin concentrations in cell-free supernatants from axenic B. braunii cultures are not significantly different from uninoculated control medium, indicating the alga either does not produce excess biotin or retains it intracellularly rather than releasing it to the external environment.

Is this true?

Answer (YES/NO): NO